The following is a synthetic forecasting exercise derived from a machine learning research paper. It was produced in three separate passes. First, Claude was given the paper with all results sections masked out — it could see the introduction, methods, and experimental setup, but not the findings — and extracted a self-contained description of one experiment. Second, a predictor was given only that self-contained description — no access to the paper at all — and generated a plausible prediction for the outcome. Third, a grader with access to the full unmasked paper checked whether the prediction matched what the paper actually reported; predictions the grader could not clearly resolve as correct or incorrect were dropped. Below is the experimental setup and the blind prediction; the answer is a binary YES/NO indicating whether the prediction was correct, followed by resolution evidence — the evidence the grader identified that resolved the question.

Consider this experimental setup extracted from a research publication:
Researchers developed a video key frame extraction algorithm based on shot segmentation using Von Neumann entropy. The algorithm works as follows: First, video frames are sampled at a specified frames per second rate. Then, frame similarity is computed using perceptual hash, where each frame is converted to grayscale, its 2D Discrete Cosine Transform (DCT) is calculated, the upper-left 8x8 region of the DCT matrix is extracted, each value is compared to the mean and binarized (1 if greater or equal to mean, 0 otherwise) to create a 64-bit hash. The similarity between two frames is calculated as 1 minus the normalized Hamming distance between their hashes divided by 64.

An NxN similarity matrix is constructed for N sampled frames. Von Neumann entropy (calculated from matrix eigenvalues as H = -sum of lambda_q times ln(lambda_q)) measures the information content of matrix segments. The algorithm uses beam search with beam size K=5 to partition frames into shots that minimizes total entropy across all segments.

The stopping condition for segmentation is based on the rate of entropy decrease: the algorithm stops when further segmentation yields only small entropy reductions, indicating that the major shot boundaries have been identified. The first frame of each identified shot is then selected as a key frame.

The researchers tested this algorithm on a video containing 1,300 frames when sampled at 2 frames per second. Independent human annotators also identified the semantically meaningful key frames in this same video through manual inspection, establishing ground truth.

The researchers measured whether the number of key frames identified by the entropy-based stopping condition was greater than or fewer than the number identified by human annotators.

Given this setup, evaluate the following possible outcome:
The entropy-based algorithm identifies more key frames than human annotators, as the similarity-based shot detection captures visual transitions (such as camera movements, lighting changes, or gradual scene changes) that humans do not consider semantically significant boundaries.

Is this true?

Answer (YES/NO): YES